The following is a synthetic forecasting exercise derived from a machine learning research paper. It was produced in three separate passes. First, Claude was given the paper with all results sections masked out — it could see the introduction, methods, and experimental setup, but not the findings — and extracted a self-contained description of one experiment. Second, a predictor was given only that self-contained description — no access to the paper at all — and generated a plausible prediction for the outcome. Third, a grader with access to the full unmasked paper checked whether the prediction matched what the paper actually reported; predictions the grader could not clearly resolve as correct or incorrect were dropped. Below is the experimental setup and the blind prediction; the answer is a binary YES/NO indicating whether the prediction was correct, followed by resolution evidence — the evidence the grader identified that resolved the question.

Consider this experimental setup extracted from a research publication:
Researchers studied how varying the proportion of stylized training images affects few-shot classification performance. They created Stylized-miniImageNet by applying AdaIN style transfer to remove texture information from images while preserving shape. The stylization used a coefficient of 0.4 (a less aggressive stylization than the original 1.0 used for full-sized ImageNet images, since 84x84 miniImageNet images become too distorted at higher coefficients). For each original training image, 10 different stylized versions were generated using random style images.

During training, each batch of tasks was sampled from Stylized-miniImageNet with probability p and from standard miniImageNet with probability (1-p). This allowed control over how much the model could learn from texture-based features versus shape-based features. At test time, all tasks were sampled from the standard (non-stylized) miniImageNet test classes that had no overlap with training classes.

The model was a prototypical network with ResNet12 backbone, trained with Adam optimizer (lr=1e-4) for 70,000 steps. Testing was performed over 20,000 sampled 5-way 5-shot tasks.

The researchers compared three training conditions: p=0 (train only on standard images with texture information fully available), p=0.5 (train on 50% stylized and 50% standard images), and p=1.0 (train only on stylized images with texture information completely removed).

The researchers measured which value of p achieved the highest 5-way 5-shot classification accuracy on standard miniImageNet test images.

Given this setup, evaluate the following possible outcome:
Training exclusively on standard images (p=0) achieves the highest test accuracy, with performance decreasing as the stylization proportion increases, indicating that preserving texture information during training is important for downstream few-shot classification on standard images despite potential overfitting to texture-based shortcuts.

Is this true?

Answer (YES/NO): NO